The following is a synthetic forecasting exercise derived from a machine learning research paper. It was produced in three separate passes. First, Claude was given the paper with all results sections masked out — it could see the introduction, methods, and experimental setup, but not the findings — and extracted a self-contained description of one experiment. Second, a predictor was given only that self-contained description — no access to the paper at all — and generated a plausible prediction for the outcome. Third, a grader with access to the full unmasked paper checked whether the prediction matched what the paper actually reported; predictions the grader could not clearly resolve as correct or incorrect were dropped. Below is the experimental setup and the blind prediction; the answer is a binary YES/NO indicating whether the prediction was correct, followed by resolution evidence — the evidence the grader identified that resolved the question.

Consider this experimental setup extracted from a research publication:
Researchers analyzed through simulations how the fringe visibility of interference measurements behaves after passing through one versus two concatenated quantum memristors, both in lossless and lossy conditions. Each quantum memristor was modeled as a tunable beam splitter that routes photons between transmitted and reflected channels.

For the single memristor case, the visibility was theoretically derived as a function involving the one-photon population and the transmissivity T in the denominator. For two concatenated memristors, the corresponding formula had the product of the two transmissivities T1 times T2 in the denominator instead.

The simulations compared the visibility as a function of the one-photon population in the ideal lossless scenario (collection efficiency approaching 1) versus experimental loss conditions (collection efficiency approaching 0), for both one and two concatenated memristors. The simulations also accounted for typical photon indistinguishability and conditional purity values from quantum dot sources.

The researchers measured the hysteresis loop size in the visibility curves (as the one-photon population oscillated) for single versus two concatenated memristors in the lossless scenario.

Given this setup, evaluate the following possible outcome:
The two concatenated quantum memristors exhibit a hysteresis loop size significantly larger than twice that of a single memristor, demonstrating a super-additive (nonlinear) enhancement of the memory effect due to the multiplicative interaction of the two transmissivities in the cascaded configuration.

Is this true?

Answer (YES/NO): NO